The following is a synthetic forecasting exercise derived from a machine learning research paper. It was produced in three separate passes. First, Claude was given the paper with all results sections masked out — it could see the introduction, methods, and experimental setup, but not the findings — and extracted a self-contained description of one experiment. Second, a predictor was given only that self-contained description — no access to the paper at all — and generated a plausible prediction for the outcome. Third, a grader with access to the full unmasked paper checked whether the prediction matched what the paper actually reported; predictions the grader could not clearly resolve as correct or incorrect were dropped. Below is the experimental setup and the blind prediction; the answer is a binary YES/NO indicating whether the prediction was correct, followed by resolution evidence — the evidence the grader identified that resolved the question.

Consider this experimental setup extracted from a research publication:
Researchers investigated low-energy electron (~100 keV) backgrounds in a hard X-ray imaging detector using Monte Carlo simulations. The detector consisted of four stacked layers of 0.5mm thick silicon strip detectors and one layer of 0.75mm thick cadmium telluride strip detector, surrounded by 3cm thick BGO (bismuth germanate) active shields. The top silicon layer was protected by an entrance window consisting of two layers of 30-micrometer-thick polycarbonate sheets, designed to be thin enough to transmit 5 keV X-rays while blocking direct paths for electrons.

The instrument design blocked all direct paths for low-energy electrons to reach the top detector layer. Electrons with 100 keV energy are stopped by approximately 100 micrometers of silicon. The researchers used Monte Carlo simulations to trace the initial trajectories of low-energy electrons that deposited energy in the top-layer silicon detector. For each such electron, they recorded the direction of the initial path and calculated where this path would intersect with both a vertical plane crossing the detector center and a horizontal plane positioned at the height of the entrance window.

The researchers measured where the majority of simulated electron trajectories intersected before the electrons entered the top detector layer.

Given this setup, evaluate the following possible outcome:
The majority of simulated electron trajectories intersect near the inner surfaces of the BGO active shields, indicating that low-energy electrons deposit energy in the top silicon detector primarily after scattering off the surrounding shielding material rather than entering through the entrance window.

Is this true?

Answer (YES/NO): NO